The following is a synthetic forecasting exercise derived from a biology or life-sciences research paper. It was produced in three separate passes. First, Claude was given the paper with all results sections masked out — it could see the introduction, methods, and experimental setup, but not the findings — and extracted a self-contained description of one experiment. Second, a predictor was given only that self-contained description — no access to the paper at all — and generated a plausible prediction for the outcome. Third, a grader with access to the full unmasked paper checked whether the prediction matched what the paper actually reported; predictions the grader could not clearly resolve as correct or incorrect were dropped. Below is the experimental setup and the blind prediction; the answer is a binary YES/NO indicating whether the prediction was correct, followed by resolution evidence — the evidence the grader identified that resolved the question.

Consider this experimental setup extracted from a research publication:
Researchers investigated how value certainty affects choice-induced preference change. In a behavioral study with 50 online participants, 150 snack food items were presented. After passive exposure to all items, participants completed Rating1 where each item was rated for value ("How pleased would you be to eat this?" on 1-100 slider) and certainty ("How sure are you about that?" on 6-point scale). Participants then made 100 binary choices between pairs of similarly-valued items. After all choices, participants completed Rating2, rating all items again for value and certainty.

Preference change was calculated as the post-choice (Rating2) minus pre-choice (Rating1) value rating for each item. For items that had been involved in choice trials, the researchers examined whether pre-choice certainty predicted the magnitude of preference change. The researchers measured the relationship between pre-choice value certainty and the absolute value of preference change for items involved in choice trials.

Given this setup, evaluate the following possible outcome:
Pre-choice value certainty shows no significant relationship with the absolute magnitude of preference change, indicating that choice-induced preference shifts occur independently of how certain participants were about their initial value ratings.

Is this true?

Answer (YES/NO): NO